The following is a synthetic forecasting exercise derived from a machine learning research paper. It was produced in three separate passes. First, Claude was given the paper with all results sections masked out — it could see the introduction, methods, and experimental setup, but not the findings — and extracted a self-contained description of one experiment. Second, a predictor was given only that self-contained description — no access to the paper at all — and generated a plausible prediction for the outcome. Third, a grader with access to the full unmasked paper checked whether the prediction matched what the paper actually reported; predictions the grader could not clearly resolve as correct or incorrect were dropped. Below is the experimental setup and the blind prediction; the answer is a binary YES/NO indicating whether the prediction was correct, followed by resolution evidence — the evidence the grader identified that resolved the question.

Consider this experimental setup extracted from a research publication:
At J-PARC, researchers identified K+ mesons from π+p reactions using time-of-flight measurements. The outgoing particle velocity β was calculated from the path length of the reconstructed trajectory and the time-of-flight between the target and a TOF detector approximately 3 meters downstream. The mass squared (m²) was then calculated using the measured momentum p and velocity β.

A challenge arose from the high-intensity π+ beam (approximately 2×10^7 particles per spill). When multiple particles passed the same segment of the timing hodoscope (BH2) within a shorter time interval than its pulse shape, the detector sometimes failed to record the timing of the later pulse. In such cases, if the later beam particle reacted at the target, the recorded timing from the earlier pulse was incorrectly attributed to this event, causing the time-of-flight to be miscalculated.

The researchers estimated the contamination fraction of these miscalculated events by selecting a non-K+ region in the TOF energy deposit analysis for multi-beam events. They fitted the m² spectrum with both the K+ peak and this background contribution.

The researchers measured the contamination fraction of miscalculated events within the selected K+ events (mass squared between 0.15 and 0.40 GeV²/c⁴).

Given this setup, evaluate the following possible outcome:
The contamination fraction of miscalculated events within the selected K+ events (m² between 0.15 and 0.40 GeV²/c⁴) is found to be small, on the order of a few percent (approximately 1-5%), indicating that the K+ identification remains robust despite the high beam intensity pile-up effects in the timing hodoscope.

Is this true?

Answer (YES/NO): NO